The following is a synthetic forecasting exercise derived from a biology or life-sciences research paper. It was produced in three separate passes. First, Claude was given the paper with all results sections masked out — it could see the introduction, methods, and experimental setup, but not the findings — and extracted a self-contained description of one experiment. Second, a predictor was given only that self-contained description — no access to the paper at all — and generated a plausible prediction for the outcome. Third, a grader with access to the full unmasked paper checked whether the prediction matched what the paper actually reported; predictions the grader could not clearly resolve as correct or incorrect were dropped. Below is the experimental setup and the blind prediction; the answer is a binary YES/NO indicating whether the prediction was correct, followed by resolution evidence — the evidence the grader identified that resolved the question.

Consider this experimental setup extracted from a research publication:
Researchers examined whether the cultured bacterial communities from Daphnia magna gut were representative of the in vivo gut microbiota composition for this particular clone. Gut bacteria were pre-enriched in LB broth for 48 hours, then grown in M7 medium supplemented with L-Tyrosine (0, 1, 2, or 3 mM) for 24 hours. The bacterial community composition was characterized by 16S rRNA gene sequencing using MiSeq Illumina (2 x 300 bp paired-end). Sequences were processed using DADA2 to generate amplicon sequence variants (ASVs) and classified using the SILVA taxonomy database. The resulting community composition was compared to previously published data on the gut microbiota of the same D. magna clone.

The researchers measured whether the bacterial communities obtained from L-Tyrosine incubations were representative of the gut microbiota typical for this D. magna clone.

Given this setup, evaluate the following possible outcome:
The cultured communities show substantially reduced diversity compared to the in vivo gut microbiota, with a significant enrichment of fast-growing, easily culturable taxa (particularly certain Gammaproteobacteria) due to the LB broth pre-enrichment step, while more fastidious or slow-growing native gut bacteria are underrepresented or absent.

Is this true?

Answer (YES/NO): NO